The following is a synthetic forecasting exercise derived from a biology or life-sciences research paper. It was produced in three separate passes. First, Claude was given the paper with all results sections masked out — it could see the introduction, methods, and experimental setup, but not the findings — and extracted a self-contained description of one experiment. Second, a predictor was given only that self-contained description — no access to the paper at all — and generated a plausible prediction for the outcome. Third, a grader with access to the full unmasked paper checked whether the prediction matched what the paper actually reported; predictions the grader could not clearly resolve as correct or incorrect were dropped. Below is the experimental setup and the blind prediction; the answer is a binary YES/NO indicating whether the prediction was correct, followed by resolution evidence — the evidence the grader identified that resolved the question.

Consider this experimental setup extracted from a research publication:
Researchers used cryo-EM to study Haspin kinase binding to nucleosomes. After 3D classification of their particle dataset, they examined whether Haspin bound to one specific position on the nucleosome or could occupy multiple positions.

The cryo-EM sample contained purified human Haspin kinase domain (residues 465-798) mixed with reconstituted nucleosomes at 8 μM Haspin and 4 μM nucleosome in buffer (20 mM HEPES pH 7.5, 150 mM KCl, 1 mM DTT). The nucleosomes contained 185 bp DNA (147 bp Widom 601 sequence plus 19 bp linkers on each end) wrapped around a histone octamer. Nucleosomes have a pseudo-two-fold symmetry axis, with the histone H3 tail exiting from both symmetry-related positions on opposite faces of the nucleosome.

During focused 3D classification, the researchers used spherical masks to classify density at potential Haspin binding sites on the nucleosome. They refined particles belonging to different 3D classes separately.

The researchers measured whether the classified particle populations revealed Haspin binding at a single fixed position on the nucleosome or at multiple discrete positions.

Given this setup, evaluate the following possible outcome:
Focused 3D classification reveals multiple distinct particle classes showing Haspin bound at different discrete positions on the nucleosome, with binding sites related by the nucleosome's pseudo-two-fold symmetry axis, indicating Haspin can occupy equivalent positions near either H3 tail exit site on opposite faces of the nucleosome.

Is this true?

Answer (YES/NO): NO